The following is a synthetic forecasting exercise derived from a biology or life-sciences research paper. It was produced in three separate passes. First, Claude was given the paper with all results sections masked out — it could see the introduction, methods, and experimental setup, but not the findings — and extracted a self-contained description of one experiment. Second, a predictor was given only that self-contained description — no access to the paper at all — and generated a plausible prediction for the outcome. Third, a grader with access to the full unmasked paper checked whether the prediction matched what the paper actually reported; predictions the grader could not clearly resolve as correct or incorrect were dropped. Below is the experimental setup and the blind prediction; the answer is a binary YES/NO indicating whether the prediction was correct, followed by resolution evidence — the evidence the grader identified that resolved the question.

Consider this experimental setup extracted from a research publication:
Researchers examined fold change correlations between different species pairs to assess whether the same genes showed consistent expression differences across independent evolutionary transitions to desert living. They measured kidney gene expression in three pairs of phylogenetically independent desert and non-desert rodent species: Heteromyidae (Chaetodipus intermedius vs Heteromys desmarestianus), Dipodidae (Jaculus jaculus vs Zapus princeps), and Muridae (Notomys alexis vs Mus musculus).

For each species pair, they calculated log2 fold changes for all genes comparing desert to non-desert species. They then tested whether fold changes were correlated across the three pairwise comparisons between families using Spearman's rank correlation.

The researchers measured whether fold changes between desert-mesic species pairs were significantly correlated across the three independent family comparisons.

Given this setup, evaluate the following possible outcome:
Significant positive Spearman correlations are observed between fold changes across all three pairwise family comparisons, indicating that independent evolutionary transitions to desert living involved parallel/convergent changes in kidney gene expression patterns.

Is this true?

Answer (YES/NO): NO